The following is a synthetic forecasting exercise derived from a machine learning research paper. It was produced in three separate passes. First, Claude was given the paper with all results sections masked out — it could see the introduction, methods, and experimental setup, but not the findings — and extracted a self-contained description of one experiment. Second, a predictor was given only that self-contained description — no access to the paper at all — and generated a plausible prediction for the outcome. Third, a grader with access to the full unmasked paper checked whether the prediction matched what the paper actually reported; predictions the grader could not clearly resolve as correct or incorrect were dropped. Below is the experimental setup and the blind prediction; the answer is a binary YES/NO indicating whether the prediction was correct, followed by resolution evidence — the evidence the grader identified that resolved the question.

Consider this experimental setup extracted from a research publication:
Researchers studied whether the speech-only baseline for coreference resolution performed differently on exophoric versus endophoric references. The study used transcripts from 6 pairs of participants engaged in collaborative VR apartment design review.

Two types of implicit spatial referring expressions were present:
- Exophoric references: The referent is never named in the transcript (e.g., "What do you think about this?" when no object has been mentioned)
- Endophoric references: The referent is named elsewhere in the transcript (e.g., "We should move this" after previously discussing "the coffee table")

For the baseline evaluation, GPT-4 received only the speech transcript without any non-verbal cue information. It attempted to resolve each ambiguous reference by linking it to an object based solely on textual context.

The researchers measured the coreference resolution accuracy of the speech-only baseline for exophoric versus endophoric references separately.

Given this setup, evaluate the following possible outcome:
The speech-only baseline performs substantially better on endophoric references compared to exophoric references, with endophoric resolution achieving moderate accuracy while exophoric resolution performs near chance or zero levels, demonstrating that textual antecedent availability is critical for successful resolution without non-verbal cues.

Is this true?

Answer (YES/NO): NO